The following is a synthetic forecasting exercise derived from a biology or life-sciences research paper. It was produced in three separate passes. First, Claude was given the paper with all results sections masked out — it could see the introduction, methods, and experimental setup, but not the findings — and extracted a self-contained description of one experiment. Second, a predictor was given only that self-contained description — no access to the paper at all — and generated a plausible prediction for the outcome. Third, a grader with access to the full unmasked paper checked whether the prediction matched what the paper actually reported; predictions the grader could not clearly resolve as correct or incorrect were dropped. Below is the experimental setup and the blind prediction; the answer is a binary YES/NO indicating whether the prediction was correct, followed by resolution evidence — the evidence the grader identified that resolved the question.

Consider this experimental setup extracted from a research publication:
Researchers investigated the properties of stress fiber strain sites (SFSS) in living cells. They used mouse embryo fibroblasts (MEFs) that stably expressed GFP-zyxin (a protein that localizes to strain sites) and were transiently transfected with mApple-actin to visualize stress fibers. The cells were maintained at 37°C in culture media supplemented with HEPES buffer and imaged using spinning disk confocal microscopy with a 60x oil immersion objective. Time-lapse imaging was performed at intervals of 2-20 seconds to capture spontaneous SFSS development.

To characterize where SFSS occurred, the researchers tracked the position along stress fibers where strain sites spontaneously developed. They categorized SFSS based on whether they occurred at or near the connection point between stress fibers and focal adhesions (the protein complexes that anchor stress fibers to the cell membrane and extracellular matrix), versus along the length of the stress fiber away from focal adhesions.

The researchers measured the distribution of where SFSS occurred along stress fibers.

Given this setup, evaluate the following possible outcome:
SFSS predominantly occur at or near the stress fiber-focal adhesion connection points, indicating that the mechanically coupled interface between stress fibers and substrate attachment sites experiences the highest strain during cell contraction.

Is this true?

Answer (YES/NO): NO